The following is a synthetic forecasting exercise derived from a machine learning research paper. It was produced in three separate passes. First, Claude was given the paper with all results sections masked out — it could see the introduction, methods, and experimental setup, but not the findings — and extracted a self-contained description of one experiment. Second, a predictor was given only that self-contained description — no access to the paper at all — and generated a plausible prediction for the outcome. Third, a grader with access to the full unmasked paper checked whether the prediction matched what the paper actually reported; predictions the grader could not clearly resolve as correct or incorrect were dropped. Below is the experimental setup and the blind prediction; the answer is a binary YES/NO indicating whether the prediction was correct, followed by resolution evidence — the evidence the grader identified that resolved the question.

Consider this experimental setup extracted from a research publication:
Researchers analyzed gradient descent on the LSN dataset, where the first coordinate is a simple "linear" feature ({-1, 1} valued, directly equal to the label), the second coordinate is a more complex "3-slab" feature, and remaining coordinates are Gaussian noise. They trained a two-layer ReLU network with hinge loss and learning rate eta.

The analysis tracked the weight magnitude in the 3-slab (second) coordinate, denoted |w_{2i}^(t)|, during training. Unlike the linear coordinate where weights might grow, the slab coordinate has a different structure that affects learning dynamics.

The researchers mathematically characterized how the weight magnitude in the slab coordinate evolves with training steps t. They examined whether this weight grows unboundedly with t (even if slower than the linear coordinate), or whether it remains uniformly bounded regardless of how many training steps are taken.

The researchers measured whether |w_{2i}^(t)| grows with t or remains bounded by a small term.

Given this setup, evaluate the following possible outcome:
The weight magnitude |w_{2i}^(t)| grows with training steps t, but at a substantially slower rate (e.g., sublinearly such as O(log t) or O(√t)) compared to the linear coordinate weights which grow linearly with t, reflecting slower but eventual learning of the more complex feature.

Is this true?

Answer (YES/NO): NO